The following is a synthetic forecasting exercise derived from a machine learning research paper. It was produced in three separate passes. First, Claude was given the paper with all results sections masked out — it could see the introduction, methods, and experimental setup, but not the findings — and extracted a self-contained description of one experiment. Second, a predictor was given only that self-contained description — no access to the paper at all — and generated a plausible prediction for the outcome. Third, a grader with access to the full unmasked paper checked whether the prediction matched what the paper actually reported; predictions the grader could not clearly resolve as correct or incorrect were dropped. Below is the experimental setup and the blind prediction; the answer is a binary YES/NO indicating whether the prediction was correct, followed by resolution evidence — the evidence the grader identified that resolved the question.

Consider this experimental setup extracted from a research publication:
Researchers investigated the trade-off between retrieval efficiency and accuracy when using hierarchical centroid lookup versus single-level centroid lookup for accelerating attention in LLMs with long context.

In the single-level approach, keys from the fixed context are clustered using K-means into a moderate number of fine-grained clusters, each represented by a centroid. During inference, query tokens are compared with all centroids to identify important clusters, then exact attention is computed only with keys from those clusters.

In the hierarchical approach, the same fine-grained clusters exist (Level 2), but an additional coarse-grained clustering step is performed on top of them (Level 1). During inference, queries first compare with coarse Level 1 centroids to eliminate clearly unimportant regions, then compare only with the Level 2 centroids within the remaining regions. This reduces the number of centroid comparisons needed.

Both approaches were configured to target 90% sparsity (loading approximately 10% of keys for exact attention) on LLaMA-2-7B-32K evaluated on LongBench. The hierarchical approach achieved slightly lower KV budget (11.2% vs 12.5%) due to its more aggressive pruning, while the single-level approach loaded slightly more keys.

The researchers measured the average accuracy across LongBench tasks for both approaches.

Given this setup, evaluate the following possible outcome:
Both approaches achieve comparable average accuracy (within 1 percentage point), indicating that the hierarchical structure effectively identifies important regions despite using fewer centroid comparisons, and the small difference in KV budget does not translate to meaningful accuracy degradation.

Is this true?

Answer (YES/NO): YES